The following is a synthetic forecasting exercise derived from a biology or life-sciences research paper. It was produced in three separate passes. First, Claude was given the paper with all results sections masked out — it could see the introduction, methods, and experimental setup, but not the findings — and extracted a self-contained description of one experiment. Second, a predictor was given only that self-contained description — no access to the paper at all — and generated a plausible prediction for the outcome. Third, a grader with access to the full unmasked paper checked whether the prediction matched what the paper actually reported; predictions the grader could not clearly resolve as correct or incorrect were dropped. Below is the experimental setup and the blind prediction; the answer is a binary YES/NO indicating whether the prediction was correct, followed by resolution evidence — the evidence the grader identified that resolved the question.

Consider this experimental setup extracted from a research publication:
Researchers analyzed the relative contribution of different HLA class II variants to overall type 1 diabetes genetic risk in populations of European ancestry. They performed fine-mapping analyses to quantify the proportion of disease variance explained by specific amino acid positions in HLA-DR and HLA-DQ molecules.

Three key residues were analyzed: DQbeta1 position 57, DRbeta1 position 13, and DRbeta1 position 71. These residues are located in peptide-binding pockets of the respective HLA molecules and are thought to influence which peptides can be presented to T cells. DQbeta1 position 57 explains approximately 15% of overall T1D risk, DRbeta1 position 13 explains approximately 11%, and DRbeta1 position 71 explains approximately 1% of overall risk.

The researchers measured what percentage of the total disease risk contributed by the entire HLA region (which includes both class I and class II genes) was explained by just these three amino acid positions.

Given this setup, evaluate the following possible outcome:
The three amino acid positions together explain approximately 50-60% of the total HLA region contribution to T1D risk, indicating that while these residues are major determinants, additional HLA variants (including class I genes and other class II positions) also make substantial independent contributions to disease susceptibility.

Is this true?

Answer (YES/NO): NO